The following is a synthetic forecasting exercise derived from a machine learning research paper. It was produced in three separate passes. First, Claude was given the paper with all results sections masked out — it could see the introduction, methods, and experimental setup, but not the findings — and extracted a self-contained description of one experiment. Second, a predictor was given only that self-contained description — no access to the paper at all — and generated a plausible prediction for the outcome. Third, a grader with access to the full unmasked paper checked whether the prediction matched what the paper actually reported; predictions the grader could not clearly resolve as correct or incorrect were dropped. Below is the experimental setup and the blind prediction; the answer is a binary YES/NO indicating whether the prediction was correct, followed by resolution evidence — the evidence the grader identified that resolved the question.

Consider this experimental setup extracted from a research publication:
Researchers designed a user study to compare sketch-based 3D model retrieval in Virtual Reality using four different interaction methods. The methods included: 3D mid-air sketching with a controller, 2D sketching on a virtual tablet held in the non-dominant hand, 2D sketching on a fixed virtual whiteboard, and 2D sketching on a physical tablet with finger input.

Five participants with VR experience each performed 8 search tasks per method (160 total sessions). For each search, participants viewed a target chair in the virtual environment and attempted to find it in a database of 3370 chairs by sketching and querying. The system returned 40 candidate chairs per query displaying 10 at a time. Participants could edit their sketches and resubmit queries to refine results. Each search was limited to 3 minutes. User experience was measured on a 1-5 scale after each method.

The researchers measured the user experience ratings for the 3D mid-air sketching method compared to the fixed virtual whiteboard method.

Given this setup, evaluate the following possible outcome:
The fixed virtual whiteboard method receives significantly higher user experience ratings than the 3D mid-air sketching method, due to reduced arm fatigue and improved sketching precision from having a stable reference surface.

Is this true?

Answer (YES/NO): NO